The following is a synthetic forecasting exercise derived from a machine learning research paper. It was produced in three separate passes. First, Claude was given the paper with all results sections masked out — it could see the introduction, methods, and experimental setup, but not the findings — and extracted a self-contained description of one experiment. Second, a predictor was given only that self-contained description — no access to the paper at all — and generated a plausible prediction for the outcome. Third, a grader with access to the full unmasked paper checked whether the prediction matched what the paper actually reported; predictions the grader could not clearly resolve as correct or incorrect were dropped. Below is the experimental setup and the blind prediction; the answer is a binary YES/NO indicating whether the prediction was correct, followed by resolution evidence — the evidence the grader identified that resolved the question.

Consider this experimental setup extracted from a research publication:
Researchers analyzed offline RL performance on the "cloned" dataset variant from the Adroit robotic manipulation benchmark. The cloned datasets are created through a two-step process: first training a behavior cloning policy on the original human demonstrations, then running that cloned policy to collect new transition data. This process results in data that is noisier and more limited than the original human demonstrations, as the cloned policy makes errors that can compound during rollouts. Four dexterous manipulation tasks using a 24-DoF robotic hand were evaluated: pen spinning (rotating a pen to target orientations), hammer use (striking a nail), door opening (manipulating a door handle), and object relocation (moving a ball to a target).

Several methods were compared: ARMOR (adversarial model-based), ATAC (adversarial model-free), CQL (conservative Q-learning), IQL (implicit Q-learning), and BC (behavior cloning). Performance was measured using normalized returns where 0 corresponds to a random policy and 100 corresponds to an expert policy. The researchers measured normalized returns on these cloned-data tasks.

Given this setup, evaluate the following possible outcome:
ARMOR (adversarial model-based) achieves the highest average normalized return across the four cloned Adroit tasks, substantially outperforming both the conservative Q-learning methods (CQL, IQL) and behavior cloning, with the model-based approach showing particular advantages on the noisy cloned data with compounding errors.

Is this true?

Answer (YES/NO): NO